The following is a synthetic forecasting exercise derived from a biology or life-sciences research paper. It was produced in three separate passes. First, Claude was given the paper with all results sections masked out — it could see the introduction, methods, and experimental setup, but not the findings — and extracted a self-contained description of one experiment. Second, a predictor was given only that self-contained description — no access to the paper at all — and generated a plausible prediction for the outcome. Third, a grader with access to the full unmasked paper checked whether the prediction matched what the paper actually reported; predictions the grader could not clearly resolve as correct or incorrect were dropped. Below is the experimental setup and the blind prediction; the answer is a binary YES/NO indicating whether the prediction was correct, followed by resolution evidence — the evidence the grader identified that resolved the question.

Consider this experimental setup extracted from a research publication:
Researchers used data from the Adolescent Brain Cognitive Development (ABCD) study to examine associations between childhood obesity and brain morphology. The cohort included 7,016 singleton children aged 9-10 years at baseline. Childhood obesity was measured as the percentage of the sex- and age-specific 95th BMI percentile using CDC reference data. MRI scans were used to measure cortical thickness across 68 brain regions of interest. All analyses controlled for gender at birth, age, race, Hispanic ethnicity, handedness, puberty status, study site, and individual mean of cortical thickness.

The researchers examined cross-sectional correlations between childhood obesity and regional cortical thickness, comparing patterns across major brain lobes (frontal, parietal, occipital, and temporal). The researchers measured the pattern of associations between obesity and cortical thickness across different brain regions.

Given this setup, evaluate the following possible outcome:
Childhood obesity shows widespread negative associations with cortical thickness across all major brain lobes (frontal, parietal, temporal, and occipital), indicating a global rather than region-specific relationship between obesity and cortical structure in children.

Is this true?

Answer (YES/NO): NO